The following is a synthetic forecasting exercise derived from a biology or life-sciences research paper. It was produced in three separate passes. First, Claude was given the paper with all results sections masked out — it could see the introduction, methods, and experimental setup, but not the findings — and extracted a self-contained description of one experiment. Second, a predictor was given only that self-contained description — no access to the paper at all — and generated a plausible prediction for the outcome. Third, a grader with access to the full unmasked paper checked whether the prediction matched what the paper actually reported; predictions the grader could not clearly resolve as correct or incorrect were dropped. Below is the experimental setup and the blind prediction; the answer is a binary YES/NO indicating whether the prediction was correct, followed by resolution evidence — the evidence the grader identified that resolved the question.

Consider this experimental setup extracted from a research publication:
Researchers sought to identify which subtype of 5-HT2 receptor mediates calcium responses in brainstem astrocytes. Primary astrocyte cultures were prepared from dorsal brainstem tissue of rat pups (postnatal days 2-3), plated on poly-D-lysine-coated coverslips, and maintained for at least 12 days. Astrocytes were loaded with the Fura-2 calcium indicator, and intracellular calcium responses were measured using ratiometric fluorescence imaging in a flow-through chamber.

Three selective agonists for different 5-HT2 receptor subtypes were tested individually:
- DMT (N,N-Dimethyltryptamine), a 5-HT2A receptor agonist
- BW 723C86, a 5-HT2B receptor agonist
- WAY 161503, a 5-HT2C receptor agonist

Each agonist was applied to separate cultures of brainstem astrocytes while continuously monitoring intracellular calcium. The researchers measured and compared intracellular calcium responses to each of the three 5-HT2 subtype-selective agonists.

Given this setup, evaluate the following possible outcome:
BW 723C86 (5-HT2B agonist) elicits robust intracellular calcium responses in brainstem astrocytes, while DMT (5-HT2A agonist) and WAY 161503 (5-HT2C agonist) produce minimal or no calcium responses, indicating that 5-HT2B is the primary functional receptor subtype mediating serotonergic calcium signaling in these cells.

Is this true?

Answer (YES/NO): NO